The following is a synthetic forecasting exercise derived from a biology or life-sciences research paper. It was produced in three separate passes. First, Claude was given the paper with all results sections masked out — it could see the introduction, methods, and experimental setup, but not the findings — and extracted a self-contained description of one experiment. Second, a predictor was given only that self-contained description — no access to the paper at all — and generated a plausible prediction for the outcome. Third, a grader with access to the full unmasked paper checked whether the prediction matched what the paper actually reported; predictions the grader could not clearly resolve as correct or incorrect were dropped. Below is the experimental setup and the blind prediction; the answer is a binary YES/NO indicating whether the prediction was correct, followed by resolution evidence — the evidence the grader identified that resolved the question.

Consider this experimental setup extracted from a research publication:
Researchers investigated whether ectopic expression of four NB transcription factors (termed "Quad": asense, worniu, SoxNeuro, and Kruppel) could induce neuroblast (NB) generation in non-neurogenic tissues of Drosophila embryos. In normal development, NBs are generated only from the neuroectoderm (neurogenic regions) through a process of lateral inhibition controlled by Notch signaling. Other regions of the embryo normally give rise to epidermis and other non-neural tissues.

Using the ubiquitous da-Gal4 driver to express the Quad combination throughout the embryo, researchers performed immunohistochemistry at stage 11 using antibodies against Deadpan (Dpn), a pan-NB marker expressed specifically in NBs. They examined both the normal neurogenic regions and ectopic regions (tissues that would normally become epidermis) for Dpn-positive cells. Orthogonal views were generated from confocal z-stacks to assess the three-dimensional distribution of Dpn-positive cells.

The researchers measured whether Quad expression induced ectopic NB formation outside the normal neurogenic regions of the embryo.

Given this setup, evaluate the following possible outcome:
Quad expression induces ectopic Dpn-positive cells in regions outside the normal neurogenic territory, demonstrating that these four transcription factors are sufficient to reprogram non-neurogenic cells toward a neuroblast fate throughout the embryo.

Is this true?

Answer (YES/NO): YES